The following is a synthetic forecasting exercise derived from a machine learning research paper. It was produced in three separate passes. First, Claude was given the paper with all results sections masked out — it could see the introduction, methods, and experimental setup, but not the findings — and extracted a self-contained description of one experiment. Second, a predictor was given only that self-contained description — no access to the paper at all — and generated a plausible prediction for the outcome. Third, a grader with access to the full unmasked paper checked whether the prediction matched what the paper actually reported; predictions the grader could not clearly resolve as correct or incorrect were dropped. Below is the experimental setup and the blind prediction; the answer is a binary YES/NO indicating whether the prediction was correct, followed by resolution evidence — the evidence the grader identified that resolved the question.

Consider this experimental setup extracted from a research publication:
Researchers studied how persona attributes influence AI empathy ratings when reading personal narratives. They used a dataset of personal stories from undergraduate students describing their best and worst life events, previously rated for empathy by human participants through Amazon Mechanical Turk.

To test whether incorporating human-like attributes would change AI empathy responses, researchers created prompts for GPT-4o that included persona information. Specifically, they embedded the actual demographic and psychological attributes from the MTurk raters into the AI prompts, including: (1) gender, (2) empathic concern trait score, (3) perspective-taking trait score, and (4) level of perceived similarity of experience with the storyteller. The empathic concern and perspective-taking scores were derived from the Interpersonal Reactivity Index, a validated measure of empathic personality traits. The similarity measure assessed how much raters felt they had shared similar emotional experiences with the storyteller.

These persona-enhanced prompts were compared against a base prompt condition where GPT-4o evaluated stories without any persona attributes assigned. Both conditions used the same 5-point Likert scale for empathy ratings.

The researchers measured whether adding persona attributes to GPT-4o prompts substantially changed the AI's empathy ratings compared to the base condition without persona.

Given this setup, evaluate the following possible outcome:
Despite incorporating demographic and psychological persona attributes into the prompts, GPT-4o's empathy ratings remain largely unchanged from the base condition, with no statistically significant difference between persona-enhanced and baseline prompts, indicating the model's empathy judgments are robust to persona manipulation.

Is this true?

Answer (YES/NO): NO